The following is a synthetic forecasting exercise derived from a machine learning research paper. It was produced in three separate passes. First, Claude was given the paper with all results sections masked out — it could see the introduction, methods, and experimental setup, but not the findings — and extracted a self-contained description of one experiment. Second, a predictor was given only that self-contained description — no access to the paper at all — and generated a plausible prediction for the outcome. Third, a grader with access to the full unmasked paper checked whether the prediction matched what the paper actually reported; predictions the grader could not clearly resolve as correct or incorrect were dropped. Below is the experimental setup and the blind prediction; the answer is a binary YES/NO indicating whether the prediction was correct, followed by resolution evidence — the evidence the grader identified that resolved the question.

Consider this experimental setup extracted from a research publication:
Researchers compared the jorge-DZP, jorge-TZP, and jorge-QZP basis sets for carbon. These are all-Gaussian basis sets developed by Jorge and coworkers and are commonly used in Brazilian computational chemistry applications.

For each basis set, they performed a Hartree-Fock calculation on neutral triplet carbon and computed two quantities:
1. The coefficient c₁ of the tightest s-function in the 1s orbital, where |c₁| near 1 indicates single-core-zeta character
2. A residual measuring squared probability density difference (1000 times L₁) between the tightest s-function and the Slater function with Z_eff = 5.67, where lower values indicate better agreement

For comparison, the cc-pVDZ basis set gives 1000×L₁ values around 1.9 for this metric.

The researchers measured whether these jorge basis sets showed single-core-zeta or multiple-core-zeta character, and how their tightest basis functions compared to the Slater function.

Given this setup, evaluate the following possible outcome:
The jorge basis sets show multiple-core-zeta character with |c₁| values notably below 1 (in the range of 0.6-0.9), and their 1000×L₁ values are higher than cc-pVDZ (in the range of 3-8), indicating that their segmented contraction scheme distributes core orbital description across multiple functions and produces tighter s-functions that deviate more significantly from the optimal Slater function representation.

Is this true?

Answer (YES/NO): NO